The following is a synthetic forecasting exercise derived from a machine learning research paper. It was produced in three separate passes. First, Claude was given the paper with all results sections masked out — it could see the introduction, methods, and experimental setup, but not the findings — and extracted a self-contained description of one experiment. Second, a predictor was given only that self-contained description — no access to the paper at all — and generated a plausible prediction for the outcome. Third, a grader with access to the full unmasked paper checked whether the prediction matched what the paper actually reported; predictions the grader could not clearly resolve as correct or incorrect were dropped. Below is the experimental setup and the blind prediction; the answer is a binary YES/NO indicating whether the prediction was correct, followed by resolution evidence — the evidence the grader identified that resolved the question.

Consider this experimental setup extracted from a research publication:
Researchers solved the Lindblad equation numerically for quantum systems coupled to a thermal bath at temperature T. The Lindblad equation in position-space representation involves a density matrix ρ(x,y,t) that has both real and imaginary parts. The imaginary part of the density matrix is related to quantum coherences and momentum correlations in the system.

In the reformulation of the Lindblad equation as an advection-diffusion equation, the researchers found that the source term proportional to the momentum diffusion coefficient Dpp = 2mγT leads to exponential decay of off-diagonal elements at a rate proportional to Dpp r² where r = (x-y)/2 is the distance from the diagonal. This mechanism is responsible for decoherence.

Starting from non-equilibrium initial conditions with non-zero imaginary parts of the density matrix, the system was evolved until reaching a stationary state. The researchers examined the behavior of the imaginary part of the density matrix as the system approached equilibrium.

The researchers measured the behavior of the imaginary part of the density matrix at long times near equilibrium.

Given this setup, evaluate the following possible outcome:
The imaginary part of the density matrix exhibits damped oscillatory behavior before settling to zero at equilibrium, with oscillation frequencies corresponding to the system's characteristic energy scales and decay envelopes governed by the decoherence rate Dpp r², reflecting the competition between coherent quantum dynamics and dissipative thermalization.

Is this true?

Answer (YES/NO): NO